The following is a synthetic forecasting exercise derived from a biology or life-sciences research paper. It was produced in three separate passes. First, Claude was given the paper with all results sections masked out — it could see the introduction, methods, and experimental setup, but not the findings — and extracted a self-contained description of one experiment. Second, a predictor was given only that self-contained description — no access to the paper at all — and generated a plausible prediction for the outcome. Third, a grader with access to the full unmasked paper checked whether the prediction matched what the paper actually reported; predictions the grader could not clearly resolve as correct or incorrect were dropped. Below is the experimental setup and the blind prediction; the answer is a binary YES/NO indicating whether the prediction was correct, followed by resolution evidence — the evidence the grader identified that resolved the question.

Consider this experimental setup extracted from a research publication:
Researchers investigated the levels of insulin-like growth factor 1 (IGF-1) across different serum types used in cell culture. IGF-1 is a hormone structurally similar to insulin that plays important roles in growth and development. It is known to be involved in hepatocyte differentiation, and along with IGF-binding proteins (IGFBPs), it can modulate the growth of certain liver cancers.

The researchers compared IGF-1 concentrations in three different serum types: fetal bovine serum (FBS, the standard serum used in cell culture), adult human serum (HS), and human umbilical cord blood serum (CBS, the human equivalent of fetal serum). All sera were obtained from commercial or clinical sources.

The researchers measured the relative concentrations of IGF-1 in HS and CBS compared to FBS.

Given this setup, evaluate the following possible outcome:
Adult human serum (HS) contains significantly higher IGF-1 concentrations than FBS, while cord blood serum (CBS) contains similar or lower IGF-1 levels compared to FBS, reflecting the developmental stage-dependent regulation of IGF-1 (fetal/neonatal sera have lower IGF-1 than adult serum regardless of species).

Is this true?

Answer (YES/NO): NO